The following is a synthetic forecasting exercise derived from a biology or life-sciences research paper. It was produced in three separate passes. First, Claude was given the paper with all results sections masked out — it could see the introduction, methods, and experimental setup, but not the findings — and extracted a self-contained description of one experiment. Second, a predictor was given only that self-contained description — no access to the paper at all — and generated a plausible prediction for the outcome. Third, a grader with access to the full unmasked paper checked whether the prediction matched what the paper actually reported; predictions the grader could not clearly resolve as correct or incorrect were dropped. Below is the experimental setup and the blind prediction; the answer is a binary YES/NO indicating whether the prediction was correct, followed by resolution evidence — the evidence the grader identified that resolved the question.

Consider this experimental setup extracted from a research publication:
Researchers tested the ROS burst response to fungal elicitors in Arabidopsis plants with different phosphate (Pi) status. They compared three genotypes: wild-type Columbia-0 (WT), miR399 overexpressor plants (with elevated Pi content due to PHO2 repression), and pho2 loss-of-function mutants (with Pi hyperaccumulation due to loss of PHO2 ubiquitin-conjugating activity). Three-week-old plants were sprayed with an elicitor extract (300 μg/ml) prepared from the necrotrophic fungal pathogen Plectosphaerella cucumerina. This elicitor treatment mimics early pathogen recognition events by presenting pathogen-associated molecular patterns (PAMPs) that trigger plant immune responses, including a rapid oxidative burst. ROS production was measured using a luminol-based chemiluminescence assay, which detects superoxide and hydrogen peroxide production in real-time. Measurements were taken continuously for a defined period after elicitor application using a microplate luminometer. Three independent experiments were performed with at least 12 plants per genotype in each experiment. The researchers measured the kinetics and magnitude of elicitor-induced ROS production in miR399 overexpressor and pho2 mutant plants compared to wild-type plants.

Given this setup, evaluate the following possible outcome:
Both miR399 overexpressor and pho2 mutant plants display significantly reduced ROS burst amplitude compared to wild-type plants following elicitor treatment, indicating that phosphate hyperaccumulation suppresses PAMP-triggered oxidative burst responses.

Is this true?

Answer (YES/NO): NO